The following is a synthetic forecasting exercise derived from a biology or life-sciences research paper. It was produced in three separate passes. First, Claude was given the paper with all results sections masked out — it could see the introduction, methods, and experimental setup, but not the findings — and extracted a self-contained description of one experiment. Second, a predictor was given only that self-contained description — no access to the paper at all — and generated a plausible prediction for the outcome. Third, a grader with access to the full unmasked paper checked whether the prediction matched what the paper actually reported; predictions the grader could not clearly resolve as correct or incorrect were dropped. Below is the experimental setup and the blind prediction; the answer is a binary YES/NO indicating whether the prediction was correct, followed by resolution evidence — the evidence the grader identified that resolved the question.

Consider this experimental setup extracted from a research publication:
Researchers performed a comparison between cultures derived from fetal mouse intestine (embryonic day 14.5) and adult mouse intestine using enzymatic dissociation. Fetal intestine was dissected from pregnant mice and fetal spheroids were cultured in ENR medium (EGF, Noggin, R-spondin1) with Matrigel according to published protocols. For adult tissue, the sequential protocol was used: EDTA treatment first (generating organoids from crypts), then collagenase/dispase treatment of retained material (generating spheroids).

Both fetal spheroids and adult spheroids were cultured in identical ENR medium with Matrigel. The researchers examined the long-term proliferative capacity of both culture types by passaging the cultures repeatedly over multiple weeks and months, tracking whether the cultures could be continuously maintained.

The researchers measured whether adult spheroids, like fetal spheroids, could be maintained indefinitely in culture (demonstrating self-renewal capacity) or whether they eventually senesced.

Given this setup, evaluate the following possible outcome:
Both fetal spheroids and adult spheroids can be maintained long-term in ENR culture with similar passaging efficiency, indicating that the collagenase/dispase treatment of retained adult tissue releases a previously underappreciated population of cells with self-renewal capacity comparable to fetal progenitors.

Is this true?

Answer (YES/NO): NO